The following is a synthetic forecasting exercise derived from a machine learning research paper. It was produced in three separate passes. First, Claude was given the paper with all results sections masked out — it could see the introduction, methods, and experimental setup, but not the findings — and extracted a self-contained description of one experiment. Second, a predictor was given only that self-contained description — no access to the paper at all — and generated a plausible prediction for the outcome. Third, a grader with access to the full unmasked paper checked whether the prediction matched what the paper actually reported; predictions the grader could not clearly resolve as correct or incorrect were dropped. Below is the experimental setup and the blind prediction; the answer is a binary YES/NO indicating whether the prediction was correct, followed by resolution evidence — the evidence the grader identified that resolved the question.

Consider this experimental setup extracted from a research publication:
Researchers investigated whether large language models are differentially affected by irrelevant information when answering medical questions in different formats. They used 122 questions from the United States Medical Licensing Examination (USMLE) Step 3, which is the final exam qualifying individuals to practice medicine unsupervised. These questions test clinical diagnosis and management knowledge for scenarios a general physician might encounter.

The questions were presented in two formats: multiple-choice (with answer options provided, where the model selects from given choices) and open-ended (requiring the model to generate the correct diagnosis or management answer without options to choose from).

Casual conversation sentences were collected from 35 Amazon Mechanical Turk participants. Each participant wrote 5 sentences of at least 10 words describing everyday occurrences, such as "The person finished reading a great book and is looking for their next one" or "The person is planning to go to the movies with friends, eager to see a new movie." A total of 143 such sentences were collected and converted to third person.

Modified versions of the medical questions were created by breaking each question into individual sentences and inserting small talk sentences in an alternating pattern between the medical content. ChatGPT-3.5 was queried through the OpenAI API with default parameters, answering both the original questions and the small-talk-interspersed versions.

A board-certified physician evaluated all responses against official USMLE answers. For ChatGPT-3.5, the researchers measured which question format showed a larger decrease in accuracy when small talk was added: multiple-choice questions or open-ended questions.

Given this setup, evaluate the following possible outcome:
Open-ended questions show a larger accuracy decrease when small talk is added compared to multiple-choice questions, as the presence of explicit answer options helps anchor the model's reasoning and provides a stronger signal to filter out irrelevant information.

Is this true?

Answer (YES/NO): YES